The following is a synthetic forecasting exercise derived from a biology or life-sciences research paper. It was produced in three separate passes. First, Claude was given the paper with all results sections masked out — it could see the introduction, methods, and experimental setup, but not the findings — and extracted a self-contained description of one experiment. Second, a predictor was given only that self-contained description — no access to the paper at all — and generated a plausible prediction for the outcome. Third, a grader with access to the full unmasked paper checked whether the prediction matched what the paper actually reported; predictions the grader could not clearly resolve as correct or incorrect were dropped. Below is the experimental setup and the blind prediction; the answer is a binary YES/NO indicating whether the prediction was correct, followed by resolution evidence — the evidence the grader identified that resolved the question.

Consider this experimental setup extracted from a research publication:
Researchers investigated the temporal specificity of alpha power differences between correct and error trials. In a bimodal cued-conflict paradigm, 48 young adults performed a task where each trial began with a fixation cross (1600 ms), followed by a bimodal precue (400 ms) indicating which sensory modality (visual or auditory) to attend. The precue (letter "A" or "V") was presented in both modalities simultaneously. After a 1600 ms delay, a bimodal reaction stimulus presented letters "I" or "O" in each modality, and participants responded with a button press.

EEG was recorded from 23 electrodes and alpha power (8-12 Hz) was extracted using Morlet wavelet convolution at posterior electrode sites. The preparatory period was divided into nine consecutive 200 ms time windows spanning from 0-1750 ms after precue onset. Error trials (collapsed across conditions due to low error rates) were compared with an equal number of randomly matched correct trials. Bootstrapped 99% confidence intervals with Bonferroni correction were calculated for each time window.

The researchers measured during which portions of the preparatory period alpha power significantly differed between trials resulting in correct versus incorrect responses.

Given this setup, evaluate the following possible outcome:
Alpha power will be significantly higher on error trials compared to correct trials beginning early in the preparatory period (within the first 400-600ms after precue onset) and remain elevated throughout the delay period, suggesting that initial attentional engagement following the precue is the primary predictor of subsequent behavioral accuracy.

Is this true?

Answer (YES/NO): NO